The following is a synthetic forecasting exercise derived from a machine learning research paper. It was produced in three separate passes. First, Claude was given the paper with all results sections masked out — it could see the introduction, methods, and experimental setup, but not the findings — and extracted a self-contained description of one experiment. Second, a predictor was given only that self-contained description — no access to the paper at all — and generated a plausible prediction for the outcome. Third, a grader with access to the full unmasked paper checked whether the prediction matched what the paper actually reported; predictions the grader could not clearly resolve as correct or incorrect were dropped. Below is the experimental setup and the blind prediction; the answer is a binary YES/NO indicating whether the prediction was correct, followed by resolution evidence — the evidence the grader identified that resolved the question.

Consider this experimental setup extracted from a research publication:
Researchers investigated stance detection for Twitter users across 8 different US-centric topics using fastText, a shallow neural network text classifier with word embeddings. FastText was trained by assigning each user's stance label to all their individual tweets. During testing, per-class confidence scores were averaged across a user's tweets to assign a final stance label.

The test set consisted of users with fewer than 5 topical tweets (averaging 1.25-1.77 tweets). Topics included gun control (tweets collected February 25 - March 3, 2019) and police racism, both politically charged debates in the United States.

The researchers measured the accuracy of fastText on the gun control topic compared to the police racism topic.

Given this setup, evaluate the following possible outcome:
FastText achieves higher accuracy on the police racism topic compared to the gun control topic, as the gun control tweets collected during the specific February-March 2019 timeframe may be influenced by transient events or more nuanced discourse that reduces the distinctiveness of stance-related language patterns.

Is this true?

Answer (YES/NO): YES